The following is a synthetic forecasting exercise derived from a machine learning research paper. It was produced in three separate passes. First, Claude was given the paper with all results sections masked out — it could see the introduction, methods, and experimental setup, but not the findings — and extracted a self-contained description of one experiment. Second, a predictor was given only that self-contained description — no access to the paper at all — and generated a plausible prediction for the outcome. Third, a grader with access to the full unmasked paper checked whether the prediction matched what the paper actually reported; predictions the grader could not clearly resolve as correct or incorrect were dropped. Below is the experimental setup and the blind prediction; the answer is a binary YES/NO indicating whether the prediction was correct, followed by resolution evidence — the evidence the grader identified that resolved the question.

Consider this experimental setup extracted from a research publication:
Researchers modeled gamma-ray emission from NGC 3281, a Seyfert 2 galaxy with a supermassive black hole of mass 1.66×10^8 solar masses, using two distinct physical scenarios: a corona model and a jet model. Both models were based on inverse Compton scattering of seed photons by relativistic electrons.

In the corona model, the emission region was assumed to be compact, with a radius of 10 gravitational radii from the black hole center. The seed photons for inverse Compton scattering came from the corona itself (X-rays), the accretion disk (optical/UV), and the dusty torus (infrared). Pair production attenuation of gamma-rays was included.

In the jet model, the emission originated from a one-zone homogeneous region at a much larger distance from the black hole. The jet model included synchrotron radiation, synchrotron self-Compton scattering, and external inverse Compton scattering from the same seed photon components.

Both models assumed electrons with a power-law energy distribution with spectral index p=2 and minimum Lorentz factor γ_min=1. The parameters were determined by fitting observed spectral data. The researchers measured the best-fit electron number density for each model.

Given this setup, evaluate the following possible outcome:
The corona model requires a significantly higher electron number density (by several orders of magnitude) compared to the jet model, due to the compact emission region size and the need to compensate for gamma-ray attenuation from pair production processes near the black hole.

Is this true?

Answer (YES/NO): YES